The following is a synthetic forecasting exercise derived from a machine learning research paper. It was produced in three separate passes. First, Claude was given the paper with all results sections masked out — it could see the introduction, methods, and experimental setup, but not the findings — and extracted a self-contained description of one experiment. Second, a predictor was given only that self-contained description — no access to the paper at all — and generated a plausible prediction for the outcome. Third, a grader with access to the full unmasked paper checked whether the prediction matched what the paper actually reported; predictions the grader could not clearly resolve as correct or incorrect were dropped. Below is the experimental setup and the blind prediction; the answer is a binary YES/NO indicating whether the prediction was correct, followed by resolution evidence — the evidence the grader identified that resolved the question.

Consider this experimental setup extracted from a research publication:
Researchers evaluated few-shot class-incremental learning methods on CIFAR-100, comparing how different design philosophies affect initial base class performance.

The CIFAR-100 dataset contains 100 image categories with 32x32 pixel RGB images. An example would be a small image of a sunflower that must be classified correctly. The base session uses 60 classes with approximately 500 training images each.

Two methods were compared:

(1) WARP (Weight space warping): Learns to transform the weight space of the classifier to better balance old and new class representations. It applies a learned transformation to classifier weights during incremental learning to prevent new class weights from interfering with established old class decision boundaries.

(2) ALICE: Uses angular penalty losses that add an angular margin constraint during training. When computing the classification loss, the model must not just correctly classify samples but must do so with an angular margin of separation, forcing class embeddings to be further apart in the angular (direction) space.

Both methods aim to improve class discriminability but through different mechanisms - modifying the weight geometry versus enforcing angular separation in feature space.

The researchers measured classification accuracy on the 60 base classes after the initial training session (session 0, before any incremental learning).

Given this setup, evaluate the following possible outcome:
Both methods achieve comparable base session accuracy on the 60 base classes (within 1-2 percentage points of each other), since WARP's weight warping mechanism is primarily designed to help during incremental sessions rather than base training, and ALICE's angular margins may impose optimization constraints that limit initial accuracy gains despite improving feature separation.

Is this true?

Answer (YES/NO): YES